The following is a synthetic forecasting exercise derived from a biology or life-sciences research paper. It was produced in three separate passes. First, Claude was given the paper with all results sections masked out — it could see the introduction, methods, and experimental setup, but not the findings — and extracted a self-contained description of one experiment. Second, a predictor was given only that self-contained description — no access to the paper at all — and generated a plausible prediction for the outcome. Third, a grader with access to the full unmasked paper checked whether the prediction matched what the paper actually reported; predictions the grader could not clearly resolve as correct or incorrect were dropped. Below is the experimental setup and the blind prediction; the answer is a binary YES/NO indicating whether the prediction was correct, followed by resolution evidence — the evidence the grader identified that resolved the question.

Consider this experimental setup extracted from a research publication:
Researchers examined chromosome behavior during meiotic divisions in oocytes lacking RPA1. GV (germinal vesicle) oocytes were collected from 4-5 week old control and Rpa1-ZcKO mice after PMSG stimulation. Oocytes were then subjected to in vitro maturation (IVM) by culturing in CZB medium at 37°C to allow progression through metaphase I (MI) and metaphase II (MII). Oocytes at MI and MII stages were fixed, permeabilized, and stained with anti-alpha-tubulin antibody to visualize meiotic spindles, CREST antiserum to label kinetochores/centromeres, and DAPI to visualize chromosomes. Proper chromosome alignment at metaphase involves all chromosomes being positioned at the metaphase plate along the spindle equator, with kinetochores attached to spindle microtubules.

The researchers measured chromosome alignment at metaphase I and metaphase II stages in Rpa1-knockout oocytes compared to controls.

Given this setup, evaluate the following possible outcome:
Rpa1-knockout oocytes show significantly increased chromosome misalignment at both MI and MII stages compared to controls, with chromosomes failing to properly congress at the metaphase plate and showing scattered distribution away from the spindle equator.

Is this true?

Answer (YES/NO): YES